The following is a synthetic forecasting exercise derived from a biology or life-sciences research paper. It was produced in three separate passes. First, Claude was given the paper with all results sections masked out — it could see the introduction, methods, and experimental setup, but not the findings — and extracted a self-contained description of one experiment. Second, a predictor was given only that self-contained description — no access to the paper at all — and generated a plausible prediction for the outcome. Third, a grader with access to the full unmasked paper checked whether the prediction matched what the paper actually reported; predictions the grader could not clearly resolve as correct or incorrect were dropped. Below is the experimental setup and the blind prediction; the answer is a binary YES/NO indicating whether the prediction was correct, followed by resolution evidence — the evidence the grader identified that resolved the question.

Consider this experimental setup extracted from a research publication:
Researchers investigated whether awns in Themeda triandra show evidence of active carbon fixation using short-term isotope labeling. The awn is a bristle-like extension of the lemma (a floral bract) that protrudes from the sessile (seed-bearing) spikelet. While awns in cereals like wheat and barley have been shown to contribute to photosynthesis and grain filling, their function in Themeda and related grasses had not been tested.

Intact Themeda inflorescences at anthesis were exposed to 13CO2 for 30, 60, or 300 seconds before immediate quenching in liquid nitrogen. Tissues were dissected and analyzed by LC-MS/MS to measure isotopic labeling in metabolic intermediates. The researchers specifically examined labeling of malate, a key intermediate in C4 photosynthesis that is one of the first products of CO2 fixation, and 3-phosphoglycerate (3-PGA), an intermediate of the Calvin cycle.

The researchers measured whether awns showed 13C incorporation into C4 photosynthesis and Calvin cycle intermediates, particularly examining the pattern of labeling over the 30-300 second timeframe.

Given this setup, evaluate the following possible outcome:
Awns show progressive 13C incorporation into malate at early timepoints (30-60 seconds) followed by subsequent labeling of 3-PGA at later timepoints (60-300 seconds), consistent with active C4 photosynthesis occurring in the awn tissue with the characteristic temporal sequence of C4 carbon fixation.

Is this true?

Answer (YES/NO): NO